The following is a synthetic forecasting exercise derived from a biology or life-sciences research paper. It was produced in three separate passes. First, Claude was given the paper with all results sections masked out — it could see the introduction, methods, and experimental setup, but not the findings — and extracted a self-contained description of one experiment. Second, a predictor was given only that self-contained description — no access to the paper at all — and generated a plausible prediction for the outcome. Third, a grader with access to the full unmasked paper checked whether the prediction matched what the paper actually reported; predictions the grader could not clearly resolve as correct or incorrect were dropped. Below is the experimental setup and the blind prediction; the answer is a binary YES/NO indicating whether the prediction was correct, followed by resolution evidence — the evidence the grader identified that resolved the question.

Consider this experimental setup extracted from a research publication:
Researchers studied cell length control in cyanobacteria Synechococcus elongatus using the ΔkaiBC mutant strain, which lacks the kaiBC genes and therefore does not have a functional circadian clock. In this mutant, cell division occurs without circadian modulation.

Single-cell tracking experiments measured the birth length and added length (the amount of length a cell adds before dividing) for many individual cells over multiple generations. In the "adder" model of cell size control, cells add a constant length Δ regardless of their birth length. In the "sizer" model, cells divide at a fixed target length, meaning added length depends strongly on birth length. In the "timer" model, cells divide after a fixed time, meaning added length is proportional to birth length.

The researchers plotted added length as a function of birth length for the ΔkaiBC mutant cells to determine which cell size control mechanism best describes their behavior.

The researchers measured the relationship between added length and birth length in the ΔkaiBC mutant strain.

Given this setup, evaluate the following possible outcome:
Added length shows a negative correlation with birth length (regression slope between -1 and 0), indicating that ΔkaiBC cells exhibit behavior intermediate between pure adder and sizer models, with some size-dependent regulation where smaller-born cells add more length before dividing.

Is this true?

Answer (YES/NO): NO